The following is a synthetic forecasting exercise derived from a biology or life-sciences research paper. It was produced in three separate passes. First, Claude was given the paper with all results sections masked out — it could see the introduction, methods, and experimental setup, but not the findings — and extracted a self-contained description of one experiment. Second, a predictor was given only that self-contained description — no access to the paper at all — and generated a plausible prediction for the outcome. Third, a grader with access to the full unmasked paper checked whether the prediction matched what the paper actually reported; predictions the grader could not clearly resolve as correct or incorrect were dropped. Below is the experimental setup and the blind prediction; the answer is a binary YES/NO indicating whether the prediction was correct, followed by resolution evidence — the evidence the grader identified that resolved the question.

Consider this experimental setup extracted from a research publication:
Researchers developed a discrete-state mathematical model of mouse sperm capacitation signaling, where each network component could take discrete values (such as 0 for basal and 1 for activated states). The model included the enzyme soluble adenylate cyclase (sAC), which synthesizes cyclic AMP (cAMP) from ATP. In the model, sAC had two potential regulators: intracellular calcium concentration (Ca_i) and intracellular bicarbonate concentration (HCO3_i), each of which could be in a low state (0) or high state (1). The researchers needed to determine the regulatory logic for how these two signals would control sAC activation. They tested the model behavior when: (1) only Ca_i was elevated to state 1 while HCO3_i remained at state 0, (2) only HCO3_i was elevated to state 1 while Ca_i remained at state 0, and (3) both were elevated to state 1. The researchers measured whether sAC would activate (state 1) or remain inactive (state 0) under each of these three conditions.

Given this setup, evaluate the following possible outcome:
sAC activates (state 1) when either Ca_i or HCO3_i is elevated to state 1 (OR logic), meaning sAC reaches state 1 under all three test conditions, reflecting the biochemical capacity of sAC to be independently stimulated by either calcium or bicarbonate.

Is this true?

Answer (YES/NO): YES